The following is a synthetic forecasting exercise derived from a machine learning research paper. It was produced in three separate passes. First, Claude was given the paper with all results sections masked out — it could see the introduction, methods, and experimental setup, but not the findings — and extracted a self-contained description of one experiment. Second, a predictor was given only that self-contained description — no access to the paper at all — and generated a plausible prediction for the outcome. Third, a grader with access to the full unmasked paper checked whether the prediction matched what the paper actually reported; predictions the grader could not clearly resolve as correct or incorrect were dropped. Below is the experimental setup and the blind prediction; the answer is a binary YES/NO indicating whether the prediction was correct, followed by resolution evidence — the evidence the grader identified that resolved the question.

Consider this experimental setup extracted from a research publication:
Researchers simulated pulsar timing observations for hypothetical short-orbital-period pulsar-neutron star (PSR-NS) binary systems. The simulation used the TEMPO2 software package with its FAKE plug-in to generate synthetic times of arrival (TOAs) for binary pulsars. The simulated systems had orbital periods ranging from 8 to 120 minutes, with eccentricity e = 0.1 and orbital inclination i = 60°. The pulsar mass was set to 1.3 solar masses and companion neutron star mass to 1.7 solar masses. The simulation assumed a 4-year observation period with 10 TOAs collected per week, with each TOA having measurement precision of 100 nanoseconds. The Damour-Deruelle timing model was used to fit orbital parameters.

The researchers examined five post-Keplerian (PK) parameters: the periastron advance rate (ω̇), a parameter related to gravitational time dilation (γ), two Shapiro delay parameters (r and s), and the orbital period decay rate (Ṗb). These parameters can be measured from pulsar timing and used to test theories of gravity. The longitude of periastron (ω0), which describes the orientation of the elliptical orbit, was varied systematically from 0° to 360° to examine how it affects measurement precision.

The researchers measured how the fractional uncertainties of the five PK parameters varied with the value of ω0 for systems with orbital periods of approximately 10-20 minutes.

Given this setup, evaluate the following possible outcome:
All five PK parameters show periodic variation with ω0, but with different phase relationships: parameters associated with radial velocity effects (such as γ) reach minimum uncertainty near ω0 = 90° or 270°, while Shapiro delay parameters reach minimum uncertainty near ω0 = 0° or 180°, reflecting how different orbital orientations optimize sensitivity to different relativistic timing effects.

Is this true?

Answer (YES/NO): NO